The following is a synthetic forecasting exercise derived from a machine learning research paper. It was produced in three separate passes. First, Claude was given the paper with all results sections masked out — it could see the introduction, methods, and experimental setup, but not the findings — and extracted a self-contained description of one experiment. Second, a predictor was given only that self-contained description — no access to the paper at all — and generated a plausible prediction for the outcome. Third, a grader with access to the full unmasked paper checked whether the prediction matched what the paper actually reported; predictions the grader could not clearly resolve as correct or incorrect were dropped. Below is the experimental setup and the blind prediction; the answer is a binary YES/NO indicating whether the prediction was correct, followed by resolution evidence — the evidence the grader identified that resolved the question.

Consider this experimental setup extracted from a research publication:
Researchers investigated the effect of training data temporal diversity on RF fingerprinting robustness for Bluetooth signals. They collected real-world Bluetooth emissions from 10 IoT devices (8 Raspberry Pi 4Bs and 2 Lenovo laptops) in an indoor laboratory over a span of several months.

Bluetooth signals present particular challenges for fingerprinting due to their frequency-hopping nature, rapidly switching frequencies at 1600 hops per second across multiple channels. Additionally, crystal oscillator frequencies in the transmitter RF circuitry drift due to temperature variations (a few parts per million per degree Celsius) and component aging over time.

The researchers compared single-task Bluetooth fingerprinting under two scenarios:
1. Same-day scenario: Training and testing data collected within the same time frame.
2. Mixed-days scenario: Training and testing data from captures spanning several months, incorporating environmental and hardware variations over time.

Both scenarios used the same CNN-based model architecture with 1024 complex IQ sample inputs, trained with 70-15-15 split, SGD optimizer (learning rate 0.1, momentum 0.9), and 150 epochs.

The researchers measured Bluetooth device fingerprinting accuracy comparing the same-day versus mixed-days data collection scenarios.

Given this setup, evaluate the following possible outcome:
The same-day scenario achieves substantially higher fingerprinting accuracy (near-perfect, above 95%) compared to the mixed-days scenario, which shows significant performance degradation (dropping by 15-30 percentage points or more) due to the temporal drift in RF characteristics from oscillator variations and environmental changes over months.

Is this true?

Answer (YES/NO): NO